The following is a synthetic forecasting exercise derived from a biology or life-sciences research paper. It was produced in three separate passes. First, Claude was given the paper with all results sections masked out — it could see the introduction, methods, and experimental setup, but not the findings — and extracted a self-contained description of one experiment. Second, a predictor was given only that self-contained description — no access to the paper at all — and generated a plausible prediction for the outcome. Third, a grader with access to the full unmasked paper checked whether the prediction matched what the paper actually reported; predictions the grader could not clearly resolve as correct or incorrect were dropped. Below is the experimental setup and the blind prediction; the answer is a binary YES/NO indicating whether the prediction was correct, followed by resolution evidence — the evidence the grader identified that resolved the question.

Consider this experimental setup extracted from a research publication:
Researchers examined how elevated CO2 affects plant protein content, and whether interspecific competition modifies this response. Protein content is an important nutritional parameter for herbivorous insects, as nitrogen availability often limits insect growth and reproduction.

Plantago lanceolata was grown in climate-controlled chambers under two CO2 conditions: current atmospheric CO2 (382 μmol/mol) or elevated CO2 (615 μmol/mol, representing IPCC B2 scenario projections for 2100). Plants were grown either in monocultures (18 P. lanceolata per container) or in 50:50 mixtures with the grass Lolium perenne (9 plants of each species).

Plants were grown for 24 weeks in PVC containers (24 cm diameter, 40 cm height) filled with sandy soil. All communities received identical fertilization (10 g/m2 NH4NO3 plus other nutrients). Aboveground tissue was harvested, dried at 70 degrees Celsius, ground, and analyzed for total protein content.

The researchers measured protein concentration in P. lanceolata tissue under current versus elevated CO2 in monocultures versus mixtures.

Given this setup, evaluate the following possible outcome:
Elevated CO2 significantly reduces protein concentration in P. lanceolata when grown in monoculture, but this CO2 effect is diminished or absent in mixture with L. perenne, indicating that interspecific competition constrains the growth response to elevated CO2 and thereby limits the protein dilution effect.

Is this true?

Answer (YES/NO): NO